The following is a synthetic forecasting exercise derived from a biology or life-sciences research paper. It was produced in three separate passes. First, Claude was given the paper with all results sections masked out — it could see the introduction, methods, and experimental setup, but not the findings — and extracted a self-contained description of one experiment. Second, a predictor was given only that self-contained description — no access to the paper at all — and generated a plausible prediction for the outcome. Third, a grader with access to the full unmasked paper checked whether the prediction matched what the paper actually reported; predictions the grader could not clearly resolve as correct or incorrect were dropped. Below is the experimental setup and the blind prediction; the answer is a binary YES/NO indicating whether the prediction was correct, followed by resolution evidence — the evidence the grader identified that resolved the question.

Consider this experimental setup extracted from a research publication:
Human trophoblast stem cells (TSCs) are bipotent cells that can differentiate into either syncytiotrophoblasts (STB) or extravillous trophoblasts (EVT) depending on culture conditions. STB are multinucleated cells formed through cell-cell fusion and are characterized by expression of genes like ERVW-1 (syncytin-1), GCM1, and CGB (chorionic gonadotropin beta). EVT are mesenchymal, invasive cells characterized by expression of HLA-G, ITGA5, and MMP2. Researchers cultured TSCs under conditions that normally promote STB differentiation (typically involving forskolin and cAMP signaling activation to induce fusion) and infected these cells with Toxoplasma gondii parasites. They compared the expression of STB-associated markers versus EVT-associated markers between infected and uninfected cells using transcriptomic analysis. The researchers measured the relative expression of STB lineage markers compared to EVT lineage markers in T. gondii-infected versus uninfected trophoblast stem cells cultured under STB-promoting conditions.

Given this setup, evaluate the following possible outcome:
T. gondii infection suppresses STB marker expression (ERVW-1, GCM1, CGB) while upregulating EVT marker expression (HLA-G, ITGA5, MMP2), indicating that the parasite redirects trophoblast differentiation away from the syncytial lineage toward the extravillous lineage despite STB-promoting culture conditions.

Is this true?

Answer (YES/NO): NO